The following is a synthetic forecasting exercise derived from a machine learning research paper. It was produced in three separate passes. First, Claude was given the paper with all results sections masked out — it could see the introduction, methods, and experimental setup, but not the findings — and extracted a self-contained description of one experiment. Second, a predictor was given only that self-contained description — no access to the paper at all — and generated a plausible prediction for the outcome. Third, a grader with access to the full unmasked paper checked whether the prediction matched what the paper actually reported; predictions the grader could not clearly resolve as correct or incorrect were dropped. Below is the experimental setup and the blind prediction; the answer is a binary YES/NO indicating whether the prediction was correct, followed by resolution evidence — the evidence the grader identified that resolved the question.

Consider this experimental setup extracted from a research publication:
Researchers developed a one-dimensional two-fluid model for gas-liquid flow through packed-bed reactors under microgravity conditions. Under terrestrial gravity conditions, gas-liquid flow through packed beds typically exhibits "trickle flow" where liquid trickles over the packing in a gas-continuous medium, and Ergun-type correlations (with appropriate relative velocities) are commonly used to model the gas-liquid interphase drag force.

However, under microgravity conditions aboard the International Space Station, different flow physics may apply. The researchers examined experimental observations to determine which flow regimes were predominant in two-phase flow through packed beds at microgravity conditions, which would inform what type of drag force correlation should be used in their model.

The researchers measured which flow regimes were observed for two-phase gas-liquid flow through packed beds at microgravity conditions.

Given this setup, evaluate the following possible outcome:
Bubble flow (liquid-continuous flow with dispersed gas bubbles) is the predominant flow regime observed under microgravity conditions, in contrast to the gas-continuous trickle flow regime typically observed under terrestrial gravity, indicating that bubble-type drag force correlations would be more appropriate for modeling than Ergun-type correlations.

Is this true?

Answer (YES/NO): NO